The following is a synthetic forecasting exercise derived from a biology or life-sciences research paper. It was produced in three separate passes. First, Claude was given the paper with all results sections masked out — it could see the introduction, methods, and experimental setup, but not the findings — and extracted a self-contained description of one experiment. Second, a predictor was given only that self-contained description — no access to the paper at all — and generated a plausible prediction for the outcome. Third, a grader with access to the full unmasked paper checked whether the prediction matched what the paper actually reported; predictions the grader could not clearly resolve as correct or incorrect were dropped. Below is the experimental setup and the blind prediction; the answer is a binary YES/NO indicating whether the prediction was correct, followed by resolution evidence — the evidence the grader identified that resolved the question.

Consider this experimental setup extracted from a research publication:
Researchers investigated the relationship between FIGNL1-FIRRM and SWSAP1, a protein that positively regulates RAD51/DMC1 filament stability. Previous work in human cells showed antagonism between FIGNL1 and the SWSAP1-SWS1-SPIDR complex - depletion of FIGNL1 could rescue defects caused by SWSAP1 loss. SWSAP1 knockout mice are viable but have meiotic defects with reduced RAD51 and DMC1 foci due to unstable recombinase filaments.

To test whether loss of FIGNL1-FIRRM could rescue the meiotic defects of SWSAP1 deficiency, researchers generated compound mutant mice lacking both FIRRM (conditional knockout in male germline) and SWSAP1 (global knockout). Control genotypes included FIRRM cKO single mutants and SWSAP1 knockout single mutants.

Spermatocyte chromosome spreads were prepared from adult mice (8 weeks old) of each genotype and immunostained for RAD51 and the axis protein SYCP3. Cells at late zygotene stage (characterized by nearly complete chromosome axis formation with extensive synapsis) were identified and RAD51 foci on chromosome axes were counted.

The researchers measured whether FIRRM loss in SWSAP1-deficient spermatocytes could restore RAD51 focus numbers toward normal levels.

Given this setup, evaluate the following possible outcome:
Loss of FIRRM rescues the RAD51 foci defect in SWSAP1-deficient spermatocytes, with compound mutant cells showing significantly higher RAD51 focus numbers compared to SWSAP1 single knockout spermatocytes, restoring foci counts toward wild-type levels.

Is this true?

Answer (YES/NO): NO